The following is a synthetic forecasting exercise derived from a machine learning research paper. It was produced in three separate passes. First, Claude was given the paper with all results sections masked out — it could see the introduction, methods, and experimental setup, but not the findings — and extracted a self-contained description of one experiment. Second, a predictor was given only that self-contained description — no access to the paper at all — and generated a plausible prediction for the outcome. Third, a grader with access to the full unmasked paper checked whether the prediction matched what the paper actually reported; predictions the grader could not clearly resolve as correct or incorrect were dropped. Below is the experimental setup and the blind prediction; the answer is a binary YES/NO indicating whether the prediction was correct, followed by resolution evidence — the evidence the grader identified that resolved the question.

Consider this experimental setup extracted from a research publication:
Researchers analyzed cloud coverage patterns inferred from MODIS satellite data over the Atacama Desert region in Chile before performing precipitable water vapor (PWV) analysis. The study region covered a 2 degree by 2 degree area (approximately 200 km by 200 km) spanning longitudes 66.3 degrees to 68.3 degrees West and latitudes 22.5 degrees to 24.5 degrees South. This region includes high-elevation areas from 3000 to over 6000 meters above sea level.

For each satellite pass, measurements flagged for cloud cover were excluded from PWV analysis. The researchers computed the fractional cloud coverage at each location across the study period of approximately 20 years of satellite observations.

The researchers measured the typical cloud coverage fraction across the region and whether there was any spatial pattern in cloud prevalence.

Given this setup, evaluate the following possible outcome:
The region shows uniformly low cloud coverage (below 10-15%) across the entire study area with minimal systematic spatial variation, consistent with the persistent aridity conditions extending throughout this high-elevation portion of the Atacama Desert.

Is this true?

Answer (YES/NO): NO